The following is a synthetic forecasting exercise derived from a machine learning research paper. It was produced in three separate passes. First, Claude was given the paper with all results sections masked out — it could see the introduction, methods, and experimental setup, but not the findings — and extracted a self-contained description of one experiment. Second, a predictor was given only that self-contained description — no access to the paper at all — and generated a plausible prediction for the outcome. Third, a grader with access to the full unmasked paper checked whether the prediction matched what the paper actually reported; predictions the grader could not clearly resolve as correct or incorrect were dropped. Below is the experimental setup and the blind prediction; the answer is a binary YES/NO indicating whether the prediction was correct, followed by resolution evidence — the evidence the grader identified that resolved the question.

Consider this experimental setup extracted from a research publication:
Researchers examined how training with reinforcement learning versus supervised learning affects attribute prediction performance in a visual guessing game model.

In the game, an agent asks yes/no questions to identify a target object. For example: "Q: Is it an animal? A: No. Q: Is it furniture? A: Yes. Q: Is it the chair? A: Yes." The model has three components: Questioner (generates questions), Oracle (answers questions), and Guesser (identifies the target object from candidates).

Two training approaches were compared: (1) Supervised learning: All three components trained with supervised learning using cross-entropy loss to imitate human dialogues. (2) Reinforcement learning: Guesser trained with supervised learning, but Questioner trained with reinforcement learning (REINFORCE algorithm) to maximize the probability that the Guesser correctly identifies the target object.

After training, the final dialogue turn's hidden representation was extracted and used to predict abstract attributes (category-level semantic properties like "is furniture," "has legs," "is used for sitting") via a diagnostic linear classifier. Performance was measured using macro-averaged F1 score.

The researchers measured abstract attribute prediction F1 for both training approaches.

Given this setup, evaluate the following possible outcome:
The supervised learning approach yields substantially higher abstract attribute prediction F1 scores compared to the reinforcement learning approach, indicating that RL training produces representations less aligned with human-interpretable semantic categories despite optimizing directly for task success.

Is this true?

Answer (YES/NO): NO